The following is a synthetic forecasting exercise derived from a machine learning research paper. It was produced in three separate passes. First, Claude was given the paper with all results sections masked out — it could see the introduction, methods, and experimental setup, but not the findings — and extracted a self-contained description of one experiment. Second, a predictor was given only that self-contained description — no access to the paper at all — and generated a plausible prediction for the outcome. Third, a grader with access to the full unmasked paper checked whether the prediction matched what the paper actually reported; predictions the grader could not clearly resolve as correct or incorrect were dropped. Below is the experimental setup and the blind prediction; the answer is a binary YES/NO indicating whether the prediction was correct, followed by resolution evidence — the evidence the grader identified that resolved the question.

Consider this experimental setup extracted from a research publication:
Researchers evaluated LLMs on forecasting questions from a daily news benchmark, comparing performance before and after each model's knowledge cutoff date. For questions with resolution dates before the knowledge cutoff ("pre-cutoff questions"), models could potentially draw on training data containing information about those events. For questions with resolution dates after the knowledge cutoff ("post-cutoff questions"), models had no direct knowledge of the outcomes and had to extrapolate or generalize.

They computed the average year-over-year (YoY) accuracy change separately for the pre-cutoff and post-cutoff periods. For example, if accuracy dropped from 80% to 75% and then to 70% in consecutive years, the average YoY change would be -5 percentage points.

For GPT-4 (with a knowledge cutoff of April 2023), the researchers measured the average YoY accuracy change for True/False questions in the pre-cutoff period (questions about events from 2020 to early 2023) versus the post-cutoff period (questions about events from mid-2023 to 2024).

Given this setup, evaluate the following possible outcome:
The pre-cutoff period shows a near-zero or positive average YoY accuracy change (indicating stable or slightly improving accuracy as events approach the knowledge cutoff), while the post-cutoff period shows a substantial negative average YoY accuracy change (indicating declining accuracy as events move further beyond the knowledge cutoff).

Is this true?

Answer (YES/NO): NO